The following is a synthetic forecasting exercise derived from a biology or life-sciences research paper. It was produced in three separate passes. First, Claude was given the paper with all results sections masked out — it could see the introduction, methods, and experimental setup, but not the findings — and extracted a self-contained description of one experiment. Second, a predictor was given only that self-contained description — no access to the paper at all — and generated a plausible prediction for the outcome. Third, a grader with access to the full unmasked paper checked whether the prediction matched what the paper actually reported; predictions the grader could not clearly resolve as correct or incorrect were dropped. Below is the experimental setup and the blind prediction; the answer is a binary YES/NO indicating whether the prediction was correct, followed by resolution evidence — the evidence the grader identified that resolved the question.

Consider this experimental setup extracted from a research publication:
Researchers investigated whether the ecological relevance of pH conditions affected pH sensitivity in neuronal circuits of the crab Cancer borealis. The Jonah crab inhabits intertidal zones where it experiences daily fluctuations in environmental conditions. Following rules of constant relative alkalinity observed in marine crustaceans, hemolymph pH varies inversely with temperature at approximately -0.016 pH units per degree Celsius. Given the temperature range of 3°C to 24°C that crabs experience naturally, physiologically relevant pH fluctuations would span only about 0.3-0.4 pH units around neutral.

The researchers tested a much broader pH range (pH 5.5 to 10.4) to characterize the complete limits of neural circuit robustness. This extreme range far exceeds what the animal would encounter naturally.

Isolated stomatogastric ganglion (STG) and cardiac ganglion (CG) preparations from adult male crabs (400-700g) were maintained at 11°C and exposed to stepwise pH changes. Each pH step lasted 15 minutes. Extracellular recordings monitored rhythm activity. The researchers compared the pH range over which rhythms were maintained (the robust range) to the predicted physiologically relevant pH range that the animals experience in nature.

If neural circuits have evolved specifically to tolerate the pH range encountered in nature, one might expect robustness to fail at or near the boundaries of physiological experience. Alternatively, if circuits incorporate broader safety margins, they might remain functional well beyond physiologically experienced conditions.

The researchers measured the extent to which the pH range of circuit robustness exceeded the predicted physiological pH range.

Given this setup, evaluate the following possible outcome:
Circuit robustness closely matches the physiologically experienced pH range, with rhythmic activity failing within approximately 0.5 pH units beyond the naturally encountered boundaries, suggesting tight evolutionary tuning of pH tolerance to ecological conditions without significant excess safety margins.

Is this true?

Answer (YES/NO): NO